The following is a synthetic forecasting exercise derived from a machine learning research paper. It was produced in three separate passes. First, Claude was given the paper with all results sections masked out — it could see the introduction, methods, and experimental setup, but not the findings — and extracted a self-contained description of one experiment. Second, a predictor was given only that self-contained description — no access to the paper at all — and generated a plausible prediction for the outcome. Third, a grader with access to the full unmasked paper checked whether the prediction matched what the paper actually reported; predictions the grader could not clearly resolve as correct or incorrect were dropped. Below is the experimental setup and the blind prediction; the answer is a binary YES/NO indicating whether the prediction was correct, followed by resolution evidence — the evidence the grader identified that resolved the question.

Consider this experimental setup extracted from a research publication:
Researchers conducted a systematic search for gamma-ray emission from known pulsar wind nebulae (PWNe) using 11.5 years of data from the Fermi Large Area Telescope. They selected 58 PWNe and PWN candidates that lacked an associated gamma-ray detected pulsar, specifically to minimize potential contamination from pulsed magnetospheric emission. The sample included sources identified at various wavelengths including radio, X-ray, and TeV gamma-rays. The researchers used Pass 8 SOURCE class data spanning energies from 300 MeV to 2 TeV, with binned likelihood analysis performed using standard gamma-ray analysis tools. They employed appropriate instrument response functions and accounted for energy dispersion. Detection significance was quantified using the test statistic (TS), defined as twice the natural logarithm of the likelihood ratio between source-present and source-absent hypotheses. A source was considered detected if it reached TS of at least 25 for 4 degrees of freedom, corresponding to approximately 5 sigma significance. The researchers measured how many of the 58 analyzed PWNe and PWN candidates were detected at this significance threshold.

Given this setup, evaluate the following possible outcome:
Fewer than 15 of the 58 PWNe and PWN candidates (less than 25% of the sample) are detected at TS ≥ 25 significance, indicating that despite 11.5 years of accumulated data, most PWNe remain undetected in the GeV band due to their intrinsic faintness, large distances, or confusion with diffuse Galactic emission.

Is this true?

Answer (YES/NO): NO